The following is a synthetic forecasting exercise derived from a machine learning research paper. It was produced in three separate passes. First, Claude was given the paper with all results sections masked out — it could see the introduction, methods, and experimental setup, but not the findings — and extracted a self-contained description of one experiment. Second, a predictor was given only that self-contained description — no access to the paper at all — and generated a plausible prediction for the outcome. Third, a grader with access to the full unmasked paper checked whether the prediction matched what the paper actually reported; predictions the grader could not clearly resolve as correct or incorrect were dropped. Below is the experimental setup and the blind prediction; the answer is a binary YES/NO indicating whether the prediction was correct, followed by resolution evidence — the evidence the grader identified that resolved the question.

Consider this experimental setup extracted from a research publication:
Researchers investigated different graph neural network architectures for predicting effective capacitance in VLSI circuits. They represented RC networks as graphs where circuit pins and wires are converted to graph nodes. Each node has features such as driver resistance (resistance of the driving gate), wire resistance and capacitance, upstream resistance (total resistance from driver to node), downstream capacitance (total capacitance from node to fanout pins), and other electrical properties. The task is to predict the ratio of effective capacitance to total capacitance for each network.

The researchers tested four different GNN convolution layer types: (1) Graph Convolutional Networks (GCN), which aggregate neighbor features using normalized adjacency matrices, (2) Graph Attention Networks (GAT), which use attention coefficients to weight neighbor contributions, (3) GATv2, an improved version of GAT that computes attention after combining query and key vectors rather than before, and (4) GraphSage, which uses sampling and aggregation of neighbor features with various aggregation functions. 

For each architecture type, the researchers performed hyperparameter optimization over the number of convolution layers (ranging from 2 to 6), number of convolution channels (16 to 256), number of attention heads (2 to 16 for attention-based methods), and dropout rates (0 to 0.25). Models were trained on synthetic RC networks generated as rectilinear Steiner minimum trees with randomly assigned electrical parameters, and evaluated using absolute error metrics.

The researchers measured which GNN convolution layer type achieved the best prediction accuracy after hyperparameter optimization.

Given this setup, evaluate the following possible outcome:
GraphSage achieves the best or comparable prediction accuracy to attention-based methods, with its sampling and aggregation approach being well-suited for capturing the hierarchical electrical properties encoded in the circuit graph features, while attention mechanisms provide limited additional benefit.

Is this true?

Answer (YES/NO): NO